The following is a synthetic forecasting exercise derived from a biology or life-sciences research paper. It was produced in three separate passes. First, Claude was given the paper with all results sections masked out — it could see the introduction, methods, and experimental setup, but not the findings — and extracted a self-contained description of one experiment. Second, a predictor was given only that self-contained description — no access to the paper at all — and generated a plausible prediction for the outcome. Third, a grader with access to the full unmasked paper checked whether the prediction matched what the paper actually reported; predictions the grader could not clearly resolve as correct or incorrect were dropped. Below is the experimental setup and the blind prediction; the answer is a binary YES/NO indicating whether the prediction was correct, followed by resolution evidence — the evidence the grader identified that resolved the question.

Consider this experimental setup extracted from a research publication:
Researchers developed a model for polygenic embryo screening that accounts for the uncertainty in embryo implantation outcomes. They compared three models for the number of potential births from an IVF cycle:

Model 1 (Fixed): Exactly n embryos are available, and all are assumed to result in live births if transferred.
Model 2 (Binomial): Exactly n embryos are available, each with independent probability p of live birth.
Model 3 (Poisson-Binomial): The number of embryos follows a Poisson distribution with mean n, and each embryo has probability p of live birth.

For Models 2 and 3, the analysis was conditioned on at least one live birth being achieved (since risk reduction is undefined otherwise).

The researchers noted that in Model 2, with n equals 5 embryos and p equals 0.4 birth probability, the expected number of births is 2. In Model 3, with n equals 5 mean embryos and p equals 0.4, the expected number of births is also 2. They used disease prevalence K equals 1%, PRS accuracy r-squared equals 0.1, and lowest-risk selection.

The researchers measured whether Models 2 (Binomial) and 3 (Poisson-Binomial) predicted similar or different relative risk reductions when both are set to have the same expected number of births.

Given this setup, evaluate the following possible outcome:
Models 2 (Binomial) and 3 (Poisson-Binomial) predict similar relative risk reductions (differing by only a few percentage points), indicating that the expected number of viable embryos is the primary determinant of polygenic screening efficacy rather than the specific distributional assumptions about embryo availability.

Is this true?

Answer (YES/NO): YES